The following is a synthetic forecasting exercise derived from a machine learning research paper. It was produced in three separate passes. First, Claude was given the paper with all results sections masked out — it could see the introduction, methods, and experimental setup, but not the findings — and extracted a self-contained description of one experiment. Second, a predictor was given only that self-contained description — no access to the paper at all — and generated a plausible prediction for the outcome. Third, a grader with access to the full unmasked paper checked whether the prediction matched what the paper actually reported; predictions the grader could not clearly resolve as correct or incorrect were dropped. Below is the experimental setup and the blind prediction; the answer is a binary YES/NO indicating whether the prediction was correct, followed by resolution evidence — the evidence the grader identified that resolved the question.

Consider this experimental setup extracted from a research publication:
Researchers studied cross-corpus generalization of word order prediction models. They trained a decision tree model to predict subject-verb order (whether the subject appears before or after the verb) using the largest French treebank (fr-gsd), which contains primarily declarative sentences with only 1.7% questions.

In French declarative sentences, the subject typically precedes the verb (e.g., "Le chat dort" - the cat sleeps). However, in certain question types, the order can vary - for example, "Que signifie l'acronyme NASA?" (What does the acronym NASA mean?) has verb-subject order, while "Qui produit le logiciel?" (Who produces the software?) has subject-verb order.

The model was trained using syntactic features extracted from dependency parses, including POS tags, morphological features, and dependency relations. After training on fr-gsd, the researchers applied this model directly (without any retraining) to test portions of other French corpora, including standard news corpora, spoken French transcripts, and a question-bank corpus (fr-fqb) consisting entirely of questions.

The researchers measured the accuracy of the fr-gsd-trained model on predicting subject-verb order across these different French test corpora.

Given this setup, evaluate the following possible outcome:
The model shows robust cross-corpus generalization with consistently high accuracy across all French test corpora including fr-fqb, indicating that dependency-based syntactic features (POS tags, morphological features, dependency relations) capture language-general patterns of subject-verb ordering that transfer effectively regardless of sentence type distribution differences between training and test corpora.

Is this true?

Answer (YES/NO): NO